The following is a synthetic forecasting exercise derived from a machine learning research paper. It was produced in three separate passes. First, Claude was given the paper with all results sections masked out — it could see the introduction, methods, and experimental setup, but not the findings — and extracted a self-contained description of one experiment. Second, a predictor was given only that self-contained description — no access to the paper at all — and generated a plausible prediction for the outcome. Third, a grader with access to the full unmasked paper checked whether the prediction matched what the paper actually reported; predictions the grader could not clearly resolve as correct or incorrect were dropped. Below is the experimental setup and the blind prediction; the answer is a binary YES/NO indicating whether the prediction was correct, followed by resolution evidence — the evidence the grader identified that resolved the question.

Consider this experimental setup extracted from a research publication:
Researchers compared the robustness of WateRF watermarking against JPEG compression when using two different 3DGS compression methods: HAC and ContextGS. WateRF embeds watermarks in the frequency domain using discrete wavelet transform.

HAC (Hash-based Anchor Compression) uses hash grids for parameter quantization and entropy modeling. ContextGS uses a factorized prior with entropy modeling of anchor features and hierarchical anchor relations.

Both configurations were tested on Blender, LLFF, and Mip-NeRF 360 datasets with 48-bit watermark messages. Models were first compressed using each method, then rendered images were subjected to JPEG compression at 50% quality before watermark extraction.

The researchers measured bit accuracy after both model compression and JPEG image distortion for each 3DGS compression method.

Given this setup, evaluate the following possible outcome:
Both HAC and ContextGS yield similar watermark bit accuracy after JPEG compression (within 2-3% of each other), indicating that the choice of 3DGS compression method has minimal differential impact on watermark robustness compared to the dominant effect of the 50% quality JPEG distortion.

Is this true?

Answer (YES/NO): NO